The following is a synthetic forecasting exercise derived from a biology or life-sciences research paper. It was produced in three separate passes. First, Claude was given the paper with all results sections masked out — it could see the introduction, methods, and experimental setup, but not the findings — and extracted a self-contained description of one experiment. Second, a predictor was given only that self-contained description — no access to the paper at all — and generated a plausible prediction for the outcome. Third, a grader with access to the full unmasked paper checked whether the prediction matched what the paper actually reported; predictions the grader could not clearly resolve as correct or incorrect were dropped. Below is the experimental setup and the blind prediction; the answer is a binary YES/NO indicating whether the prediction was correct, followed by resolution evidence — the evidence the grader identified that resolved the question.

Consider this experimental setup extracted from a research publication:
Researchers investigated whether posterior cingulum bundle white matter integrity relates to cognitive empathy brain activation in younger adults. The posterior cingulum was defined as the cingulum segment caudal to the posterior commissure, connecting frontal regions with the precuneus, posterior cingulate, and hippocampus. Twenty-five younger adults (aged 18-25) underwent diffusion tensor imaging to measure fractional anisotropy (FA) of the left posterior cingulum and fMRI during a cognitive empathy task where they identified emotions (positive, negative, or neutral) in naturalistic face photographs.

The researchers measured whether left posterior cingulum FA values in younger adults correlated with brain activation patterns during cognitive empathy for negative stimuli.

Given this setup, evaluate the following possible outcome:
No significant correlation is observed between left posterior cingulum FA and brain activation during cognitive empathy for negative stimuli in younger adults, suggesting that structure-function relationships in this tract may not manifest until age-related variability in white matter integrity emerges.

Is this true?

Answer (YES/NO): NO